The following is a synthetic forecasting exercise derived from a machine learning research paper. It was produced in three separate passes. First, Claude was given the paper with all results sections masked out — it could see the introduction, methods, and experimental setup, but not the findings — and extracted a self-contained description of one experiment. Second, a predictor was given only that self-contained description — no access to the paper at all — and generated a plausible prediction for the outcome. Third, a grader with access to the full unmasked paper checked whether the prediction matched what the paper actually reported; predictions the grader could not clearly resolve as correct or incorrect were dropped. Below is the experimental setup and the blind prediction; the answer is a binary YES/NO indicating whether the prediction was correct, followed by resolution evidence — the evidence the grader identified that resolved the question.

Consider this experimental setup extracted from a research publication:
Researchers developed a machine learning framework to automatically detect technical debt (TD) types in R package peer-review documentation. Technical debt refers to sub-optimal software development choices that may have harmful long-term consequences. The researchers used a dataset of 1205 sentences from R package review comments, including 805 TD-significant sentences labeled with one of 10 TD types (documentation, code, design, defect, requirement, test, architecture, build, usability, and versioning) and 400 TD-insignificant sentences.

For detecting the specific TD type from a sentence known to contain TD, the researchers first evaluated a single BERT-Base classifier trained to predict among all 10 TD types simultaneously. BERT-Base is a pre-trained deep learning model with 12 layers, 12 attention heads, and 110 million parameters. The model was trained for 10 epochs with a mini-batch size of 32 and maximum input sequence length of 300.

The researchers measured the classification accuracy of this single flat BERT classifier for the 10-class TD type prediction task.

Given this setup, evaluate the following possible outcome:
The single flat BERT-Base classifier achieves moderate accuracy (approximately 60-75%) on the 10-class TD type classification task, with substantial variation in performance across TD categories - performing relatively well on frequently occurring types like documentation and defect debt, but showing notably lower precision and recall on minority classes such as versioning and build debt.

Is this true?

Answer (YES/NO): NO